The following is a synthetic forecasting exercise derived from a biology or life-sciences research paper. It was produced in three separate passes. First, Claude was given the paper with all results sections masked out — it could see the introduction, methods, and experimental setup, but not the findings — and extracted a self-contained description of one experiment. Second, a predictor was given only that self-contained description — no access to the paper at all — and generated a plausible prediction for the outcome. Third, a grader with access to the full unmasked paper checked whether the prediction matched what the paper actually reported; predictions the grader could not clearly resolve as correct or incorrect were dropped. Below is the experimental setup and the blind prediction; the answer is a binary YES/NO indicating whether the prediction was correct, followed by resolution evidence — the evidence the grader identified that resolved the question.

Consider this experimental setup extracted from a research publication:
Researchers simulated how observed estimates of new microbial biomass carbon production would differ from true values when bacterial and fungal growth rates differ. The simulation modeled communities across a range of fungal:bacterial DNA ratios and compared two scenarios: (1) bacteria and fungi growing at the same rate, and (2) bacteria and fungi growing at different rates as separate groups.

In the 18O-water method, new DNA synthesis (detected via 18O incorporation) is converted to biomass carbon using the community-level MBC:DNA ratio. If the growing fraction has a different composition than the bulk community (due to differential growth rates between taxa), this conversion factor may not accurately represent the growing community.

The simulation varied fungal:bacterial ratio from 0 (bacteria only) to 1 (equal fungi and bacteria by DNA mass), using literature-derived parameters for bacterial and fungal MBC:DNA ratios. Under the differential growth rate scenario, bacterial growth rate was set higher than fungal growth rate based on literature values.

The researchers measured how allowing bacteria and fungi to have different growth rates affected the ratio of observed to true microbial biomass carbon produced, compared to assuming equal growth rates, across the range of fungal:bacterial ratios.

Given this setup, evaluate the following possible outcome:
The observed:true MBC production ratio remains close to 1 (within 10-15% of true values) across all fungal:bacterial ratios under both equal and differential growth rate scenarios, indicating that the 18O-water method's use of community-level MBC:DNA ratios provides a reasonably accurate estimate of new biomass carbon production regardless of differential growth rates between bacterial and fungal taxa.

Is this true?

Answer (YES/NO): NO